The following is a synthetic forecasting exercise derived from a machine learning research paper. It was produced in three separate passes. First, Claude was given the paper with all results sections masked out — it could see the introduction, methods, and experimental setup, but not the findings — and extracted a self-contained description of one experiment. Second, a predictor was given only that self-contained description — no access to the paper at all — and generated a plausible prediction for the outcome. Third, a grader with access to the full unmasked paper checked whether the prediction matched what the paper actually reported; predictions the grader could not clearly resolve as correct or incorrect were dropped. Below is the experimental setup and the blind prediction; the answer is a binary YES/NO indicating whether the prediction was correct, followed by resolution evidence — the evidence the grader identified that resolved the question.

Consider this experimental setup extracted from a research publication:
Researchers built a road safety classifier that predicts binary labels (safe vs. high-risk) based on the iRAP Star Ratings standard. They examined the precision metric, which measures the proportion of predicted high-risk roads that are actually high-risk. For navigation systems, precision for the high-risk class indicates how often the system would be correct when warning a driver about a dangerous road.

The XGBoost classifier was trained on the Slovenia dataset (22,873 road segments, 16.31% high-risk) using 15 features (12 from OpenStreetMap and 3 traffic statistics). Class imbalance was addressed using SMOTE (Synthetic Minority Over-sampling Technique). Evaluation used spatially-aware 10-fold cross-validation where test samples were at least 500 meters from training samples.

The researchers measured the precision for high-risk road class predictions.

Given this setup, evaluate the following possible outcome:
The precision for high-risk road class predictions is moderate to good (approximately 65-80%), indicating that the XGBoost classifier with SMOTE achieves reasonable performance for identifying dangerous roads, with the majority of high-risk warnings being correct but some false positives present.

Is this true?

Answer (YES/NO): YES